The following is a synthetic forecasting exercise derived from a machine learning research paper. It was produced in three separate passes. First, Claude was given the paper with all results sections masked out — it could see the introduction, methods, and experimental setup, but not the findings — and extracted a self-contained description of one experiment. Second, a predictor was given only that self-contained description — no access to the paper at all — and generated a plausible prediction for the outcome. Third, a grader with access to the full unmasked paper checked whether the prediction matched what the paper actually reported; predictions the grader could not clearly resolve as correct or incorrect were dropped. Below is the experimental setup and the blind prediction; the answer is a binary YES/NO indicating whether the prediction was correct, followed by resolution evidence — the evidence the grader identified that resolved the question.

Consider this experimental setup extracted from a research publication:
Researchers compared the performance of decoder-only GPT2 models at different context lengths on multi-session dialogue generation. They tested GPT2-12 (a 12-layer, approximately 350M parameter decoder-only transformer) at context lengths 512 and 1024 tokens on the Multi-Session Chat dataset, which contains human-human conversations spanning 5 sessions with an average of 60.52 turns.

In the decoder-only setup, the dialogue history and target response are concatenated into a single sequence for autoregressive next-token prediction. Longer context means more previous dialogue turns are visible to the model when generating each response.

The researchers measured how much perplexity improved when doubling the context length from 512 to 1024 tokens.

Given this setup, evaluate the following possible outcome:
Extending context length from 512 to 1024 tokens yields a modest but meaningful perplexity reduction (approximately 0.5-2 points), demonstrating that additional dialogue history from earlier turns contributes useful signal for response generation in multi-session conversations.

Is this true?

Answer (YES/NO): NO